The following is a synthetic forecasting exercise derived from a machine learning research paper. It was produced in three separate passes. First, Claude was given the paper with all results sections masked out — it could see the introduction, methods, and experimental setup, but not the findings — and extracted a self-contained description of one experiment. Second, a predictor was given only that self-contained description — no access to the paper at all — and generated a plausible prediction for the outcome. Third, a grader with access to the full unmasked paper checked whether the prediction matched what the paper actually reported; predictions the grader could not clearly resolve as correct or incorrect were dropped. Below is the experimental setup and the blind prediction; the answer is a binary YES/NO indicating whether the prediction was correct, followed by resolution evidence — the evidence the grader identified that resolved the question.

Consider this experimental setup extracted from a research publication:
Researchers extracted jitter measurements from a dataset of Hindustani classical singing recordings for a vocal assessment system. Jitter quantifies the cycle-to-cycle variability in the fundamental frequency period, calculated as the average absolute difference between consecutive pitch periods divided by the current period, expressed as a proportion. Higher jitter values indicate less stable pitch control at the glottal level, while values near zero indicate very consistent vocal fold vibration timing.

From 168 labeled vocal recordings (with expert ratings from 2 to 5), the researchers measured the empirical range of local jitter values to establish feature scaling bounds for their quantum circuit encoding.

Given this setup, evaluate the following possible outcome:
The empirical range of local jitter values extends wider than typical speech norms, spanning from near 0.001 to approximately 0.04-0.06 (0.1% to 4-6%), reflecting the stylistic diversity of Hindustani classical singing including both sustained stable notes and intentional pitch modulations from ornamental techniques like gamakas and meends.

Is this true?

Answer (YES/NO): NO